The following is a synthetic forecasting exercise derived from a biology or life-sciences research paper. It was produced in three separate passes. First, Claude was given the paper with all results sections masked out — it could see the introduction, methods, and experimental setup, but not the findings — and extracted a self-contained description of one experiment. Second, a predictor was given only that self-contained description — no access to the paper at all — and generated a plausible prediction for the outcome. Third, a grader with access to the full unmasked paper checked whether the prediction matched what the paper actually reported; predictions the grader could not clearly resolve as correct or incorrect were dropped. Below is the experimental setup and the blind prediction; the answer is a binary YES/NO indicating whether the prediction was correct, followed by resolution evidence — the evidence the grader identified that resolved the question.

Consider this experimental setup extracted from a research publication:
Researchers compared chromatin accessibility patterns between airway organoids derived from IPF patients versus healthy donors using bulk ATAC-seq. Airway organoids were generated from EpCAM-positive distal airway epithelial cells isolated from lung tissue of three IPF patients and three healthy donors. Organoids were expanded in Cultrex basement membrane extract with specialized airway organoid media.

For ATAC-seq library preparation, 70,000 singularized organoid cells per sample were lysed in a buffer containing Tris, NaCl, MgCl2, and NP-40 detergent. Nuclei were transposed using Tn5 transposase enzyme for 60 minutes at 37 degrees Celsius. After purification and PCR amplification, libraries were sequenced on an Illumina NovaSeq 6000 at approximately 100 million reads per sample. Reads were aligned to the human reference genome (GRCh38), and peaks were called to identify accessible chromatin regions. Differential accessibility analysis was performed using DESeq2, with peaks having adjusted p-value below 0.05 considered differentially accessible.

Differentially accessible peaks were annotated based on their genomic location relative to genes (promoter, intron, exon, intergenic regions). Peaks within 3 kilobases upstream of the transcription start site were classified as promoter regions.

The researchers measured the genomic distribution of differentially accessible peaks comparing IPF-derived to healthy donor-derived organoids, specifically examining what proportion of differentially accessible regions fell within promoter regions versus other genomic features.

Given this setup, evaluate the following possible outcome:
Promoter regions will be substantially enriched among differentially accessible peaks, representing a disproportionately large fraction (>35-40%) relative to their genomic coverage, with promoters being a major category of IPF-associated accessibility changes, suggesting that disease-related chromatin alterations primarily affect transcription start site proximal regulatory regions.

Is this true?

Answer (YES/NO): YES